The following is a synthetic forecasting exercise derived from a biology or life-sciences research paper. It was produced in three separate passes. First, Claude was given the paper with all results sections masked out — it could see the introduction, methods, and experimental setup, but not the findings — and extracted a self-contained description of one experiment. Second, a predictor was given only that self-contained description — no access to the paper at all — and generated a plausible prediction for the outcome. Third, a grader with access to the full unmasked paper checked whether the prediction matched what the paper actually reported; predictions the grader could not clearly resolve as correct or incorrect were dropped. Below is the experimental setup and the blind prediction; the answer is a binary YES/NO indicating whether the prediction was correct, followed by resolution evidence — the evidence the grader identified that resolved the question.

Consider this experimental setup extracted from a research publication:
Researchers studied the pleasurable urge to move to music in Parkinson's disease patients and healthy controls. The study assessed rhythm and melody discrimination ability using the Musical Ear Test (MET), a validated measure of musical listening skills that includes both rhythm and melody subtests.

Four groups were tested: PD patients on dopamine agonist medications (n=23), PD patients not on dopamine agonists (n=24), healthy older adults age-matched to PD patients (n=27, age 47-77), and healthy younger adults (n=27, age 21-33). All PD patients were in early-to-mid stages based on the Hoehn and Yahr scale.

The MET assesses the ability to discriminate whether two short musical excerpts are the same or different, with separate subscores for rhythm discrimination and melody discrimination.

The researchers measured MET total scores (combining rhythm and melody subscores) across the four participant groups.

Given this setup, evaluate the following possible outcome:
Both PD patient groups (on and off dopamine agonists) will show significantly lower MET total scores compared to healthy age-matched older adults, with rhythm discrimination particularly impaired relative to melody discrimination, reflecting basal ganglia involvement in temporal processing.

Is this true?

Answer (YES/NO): NO